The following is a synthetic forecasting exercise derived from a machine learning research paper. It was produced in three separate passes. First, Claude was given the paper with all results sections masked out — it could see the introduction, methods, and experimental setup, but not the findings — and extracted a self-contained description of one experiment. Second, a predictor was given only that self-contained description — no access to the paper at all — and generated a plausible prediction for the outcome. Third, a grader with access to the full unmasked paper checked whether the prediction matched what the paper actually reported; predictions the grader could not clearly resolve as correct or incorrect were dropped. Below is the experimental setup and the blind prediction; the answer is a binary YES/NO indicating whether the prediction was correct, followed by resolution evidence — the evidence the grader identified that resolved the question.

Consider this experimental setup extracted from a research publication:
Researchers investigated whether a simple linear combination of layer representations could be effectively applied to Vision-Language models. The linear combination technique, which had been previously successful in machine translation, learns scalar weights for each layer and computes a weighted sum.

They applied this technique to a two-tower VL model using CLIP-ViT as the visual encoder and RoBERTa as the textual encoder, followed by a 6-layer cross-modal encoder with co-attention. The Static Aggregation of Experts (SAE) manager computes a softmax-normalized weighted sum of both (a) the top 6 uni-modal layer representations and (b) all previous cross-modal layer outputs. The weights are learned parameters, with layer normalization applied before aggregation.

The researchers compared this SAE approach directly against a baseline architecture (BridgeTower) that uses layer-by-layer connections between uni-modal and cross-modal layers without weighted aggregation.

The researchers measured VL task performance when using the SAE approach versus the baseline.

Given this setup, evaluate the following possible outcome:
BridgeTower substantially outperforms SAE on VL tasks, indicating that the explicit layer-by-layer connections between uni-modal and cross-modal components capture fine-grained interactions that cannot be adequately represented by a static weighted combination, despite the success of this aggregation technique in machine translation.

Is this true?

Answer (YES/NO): NO